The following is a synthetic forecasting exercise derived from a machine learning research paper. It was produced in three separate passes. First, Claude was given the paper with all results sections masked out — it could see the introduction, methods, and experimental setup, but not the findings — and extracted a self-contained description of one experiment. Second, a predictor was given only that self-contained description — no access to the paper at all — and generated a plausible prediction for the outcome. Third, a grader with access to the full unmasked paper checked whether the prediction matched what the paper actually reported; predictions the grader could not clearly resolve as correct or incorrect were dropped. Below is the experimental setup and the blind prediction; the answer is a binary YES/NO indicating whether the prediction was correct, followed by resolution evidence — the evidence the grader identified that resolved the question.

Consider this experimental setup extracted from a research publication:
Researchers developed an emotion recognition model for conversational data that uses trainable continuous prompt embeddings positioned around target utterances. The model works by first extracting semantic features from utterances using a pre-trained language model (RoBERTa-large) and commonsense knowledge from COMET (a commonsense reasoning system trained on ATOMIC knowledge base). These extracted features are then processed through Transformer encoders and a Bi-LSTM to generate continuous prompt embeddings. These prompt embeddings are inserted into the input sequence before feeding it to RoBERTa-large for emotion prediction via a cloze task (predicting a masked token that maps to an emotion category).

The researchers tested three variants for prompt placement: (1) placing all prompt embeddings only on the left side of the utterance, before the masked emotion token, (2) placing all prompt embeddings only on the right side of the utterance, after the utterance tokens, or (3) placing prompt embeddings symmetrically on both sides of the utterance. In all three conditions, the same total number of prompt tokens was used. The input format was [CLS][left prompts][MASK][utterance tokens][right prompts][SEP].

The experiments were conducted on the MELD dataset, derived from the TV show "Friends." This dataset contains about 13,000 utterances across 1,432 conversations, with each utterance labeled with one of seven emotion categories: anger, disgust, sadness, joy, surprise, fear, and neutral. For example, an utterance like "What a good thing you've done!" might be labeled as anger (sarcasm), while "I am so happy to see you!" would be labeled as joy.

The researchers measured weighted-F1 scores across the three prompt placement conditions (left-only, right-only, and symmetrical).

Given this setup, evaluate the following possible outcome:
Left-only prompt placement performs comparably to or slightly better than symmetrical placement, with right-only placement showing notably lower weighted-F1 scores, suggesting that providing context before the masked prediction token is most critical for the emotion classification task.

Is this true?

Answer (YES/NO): NO